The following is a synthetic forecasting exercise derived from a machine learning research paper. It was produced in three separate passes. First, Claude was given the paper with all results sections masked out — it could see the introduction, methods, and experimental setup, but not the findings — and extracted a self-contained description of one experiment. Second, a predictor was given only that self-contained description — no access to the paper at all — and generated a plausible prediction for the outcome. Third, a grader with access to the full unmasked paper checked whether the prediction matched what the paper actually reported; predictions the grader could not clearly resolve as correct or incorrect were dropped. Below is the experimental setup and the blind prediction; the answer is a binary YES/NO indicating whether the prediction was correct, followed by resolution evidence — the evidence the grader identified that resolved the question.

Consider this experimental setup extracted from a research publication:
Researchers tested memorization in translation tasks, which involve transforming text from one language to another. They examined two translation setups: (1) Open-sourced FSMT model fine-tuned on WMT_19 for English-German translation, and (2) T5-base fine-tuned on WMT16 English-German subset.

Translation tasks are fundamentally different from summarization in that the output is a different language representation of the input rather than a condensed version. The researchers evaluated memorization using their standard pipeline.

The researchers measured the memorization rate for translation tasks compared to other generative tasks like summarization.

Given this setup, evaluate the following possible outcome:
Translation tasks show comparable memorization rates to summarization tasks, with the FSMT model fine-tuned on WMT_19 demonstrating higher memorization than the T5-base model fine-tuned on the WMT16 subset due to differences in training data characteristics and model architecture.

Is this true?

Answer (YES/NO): NO